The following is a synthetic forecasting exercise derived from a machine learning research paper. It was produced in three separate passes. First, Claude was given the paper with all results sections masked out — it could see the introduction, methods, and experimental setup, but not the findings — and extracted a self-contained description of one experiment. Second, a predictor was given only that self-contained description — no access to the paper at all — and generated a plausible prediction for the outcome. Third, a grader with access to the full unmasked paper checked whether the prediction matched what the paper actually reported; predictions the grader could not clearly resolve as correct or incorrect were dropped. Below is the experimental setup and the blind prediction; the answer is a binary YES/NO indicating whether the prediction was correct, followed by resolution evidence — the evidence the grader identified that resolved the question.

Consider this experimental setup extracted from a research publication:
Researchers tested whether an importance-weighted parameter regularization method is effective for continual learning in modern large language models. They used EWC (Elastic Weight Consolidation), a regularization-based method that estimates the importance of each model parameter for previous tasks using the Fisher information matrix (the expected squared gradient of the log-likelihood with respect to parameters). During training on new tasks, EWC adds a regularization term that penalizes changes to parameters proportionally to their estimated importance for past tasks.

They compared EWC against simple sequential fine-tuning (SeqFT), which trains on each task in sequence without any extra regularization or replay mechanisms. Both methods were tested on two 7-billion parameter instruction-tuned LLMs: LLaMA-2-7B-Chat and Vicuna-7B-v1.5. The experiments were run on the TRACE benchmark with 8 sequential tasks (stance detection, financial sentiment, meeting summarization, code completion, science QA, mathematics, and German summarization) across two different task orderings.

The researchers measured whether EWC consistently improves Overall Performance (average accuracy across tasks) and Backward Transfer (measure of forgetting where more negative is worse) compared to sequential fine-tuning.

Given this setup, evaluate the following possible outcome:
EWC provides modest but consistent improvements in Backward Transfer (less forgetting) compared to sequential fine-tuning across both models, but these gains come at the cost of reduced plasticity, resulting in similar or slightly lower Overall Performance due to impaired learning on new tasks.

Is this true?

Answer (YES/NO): NO